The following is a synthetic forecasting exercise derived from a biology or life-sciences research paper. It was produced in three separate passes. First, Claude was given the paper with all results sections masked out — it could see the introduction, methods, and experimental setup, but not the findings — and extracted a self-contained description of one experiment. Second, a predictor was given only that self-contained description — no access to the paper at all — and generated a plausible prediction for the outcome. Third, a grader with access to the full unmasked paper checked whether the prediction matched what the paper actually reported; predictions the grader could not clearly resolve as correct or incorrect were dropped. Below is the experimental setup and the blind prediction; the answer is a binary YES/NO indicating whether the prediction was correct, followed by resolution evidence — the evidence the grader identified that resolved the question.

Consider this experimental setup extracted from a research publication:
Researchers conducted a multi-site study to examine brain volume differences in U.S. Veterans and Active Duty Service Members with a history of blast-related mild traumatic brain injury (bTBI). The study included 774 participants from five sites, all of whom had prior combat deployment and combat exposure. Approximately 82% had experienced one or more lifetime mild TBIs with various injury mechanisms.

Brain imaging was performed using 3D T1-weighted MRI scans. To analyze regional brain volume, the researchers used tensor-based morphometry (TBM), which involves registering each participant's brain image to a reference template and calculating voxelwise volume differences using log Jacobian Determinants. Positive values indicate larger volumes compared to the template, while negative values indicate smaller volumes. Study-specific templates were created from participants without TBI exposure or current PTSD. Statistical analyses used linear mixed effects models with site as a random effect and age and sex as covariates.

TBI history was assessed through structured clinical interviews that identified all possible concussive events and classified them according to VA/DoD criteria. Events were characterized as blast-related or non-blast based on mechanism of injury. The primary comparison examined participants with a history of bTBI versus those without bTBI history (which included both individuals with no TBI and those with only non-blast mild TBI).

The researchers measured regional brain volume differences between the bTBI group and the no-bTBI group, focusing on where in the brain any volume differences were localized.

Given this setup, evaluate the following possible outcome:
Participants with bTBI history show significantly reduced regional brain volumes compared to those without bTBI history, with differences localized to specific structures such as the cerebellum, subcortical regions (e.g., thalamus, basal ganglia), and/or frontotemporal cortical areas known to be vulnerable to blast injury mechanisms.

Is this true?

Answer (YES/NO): YES